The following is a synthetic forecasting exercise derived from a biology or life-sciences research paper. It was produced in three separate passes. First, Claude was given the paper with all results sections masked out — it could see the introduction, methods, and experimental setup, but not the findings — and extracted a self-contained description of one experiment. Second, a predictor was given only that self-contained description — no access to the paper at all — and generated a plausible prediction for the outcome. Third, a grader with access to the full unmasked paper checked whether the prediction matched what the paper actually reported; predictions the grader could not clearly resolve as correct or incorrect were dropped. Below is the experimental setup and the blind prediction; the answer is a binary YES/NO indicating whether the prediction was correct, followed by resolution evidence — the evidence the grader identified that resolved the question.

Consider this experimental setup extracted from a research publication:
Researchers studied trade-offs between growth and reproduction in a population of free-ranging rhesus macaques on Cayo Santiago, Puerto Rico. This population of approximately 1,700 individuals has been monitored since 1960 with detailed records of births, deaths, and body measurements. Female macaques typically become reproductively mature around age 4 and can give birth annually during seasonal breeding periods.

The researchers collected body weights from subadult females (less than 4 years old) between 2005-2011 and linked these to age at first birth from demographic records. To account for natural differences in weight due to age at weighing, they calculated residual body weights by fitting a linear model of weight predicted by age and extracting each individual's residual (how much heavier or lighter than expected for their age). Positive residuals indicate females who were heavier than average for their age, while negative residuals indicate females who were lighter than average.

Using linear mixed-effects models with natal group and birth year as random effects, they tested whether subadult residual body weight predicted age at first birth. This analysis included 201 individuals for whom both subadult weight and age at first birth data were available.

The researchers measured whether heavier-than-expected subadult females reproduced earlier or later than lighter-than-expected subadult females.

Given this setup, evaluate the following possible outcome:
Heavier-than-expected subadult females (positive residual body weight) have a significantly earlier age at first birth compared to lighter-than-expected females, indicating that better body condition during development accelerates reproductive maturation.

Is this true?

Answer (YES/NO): YES